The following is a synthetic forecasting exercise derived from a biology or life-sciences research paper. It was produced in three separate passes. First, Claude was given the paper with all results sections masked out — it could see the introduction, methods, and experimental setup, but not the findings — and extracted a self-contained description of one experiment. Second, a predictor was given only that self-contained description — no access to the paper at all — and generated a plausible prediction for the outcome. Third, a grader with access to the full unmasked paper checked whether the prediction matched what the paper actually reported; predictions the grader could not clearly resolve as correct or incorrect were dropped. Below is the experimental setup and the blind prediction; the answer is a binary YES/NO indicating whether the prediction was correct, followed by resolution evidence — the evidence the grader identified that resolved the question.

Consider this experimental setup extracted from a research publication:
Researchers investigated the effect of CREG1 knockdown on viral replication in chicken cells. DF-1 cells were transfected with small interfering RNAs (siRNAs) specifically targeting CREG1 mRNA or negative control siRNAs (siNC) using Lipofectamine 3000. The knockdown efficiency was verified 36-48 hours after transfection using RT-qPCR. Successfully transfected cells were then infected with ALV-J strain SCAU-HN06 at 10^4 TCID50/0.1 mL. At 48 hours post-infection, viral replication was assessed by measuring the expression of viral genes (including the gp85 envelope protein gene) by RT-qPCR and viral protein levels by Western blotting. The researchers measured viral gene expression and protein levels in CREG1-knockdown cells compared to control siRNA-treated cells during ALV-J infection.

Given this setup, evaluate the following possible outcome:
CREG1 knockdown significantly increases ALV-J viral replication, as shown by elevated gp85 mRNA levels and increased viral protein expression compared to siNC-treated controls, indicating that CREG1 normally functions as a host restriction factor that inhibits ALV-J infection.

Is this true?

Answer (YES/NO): YES